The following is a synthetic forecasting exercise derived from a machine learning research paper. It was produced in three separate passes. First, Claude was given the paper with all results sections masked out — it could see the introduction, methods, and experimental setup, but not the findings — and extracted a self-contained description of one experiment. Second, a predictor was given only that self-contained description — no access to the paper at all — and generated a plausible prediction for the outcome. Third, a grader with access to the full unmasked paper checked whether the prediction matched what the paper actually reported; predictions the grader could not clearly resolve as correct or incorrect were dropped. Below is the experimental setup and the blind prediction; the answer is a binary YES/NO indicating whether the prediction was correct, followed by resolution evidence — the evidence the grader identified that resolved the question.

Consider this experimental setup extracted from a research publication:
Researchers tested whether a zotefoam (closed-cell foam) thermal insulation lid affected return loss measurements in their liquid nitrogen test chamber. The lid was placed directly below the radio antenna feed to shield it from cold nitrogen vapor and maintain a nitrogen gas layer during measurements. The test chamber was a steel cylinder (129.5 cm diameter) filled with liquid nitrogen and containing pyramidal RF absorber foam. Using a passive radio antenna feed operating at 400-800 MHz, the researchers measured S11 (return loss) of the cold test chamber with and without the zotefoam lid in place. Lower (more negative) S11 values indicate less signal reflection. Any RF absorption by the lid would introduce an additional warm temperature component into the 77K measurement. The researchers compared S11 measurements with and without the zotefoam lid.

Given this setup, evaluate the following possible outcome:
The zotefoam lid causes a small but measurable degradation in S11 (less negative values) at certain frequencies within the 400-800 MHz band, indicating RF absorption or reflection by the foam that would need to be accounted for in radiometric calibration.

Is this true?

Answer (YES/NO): NO